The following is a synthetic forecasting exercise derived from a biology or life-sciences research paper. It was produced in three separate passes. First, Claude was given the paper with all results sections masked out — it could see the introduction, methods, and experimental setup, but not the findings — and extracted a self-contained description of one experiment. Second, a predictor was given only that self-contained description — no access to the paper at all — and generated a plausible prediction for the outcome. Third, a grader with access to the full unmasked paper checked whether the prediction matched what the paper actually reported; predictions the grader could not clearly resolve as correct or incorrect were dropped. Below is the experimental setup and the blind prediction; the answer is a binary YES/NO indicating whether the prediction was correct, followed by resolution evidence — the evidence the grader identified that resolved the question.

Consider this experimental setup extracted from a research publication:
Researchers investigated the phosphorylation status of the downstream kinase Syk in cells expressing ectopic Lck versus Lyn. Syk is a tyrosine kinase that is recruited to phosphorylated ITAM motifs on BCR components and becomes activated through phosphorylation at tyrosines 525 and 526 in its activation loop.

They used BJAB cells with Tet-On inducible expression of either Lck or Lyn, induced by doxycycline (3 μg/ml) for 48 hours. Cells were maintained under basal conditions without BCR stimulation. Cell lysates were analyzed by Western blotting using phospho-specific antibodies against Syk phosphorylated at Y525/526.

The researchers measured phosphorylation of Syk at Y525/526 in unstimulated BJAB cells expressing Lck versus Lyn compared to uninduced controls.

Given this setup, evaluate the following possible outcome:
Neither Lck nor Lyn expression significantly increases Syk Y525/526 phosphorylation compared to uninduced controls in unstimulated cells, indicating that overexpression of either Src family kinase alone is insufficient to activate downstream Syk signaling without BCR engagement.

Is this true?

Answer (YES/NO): NO